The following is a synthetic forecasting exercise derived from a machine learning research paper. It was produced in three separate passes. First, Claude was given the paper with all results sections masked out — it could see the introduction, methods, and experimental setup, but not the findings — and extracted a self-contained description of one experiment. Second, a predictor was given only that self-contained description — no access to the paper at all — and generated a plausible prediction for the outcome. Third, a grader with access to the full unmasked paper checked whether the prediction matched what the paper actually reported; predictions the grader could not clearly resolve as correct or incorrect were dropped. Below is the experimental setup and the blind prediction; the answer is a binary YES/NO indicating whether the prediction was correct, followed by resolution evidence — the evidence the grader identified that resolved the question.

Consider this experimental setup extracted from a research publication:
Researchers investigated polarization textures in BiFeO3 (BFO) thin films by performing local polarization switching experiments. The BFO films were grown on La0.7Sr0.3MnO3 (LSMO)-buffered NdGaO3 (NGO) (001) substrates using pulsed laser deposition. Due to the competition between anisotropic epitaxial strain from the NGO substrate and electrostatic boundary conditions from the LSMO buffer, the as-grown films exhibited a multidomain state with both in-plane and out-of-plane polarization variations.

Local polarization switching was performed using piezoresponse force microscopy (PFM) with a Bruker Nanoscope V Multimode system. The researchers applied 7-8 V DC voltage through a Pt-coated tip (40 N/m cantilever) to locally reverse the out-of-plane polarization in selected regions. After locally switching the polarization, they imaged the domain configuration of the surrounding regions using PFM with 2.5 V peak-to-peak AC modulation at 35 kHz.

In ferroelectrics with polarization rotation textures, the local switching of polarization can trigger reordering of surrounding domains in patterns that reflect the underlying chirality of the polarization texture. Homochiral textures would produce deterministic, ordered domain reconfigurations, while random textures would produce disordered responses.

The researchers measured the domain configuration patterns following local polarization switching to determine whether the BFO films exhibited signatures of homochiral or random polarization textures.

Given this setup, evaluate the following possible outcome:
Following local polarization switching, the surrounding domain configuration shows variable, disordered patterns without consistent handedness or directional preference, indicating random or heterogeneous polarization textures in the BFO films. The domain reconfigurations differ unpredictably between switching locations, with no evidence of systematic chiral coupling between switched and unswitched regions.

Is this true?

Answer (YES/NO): NO